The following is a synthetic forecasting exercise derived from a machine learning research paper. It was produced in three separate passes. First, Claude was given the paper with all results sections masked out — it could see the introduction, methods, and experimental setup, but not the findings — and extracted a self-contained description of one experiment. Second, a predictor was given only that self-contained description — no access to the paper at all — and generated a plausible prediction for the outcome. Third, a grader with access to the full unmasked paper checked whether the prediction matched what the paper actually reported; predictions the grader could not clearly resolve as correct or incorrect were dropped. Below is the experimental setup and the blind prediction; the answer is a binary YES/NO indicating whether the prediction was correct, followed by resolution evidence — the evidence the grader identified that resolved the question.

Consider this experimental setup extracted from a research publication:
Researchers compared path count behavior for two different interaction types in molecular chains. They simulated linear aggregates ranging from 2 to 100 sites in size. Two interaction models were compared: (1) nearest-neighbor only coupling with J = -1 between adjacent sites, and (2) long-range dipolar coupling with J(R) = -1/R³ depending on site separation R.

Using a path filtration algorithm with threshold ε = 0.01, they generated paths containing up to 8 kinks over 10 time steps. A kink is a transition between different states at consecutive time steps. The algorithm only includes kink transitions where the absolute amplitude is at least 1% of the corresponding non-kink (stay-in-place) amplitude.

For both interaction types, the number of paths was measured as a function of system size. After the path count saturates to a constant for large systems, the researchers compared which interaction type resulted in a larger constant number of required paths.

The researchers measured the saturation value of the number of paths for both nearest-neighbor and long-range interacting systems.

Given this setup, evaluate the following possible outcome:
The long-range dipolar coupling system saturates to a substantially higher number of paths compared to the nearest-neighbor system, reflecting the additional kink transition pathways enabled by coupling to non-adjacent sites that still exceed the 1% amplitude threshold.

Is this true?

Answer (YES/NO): YES